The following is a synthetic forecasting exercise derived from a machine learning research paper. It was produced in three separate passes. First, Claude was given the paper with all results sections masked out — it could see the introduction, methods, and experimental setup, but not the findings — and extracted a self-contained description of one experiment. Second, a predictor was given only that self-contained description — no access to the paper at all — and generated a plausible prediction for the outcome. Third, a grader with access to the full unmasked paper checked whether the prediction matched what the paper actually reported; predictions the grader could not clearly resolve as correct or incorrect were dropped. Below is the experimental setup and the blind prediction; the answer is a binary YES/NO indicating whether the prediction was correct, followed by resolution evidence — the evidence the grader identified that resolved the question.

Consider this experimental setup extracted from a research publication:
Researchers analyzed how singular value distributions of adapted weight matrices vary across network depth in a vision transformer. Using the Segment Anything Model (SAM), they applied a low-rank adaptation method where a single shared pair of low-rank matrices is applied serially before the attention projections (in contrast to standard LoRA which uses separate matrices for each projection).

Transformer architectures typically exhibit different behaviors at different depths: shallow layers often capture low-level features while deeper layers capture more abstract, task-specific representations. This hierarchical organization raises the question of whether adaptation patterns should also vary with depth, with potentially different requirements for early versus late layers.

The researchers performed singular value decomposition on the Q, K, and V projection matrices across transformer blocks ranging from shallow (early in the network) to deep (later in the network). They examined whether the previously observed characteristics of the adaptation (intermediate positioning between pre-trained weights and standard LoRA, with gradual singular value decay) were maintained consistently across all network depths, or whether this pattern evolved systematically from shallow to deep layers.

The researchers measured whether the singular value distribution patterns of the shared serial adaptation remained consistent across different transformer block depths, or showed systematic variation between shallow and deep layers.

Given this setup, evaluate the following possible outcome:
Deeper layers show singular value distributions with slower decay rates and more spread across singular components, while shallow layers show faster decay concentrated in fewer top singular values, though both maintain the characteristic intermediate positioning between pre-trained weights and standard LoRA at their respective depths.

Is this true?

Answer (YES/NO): NO